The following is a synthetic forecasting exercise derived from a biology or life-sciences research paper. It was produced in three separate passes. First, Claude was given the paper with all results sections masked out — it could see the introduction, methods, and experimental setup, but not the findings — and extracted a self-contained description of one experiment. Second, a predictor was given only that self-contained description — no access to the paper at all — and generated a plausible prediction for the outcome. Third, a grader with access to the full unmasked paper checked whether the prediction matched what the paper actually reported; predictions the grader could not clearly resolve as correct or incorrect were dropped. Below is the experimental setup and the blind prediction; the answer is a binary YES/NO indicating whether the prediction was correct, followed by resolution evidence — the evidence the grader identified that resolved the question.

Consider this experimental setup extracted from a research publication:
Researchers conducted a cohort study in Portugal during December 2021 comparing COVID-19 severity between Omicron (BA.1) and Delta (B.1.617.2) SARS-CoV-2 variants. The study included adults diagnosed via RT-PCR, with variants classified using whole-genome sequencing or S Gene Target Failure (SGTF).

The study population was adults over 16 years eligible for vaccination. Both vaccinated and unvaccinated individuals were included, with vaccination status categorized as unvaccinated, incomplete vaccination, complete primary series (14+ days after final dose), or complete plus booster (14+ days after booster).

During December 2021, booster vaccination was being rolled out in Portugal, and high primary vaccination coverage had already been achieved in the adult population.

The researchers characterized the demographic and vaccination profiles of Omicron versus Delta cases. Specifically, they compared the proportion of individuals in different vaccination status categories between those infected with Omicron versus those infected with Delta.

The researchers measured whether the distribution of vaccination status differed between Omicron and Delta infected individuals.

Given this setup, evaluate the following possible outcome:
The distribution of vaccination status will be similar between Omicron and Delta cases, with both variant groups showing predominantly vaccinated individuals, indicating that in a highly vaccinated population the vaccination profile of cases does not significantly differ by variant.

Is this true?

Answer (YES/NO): NO